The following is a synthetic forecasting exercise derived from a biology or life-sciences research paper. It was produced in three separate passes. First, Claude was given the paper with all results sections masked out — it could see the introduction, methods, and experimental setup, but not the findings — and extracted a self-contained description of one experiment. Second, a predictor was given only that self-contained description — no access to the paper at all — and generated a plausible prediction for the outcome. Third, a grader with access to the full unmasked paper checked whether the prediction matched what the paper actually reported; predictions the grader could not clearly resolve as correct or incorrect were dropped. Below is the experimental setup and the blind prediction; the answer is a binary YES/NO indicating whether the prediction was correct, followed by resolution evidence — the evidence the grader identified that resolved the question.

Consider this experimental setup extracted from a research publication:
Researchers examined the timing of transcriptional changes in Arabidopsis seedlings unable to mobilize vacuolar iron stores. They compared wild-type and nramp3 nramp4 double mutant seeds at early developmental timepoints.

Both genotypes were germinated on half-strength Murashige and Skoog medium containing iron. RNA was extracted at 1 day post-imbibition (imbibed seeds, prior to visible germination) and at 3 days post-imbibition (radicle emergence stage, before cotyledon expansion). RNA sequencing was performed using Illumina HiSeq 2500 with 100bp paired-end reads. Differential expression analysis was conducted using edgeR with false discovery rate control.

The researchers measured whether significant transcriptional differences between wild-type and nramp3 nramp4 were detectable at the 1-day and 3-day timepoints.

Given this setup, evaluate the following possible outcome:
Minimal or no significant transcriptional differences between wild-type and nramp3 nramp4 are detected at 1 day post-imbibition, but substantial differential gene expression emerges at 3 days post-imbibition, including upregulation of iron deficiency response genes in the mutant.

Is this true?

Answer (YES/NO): NO